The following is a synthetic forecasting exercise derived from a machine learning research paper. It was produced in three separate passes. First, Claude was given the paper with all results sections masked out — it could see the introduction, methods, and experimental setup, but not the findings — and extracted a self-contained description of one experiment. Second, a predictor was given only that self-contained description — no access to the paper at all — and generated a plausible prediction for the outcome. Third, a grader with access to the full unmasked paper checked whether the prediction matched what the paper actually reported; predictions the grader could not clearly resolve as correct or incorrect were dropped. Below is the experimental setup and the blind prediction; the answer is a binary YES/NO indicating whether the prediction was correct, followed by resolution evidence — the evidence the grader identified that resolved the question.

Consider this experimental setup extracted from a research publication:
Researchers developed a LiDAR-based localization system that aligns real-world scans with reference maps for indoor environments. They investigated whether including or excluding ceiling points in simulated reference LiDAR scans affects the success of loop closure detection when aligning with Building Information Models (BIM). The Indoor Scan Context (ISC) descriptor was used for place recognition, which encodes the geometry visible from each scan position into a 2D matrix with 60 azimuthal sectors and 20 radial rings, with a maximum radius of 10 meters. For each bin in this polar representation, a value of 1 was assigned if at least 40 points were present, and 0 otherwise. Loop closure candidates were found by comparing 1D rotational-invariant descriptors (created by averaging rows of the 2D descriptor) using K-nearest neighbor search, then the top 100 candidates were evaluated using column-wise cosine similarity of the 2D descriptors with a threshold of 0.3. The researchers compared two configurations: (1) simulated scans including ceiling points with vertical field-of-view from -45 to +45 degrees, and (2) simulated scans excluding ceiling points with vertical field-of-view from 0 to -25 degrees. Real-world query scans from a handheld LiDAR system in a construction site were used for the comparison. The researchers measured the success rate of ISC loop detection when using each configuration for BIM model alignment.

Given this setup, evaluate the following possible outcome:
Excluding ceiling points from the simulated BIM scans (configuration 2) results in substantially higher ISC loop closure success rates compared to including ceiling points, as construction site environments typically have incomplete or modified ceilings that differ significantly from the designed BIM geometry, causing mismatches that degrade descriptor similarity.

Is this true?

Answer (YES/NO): YES